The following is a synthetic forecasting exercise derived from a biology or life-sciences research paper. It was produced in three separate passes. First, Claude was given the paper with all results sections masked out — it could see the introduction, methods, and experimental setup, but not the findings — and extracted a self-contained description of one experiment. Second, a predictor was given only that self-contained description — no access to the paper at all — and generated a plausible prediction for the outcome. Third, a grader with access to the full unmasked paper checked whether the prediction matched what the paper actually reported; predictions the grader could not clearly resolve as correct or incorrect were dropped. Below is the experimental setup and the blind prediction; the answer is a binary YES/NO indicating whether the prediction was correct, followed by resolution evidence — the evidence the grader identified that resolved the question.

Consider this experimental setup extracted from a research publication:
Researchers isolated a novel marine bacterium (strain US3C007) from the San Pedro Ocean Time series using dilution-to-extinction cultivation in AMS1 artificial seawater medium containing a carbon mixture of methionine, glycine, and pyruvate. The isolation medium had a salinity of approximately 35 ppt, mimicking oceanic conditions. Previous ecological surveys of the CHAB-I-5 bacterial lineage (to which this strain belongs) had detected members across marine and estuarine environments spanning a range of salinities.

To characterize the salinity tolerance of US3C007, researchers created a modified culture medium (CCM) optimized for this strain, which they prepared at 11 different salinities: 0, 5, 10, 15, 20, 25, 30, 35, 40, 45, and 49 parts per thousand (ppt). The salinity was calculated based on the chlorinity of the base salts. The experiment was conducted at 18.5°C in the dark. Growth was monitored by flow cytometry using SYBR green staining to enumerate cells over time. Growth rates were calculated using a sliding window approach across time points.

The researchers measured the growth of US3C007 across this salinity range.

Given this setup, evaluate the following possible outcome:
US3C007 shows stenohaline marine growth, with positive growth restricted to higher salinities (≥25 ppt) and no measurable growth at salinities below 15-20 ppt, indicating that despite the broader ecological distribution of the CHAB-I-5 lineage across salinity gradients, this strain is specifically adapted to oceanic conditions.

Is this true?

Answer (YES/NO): NO